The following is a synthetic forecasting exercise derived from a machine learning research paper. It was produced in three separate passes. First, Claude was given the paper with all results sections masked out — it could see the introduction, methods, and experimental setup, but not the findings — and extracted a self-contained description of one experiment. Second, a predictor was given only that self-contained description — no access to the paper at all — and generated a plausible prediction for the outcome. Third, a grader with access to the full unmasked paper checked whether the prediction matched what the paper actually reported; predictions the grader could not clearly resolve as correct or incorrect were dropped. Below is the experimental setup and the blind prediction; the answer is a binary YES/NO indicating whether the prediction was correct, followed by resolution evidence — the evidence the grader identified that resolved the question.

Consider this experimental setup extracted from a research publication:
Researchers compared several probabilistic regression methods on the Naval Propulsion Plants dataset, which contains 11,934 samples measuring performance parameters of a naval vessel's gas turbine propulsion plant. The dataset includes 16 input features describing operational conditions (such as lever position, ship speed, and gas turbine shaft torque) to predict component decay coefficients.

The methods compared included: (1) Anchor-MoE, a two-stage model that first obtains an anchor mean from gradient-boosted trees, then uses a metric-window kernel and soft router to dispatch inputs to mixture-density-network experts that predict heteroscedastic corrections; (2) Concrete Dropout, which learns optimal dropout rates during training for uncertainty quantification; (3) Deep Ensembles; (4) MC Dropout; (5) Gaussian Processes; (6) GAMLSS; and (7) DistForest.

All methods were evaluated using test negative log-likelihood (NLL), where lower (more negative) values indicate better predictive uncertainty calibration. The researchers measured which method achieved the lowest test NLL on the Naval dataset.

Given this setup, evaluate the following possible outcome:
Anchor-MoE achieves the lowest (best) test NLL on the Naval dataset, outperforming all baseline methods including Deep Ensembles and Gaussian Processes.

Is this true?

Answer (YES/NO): NO